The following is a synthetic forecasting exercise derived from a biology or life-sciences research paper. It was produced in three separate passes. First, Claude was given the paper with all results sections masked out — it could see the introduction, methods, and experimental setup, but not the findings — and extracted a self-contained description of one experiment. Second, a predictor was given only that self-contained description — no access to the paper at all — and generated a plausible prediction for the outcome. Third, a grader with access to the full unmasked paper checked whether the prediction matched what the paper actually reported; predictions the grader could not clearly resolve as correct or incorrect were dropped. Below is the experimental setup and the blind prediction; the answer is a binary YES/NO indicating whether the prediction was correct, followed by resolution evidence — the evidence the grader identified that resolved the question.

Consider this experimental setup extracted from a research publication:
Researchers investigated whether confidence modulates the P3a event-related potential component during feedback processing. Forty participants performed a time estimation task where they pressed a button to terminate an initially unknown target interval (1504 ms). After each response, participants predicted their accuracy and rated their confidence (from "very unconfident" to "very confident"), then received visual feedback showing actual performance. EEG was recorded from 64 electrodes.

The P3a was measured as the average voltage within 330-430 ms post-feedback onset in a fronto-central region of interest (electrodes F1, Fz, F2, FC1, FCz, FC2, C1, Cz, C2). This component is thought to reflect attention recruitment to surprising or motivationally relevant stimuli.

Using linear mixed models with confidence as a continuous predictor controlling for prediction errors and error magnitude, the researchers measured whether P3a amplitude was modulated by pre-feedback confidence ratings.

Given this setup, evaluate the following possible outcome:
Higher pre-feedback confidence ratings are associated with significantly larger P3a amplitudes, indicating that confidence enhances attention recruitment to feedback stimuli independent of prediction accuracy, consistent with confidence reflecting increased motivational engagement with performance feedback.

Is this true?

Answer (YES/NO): YES